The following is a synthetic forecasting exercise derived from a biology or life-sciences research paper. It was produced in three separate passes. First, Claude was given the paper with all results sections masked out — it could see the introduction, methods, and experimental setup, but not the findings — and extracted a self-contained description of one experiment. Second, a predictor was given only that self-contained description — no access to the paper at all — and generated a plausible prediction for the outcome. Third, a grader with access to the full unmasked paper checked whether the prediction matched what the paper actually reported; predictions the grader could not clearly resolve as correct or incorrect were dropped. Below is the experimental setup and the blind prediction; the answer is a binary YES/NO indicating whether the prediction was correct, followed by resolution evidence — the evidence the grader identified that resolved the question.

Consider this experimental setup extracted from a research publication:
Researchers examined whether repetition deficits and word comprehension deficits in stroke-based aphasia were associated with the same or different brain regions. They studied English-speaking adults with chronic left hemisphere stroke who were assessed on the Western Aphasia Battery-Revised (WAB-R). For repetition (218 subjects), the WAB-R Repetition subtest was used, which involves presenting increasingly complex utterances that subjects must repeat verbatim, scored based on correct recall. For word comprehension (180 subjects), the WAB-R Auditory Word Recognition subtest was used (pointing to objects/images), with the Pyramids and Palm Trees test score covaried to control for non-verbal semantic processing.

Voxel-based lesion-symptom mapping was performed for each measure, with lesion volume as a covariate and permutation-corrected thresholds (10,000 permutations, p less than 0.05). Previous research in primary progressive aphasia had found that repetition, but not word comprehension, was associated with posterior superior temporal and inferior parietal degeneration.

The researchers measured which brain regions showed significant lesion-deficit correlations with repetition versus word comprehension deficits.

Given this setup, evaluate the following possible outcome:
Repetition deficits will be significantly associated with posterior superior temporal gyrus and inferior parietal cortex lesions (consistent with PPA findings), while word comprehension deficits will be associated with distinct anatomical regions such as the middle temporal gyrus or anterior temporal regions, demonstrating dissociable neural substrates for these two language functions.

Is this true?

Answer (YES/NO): NO